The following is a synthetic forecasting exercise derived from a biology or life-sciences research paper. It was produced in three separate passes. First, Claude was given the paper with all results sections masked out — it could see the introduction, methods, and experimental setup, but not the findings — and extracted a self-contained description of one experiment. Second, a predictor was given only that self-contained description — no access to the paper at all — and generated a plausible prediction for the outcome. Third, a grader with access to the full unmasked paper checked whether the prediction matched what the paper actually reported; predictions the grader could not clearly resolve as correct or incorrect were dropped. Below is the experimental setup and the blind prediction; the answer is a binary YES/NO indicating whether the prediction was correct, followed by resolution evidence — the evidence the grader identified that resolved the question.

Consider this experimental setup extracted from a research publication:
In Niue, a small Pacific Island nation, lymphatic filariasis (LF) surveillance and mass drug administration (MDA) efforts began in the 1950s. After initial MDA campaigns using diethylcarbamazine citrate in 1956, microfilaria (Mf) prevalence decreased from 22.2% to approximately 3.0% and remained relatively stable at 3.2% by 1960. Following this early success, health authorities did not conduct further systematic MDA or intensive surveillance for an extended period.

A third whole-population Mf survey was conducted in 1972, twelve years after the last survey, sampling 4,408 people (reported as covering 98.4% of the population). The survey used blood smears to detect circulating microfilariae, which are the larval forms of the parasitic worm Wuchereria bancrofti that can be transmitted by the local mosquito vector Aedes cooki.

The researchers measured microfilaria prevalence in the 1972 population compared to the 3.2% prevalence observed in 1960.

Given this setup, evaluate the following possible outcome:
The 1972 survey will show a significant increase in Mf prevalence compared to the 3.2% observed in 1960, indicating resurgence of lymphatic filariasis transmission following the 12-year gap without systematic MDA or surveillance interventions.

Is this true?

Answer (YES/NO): YES